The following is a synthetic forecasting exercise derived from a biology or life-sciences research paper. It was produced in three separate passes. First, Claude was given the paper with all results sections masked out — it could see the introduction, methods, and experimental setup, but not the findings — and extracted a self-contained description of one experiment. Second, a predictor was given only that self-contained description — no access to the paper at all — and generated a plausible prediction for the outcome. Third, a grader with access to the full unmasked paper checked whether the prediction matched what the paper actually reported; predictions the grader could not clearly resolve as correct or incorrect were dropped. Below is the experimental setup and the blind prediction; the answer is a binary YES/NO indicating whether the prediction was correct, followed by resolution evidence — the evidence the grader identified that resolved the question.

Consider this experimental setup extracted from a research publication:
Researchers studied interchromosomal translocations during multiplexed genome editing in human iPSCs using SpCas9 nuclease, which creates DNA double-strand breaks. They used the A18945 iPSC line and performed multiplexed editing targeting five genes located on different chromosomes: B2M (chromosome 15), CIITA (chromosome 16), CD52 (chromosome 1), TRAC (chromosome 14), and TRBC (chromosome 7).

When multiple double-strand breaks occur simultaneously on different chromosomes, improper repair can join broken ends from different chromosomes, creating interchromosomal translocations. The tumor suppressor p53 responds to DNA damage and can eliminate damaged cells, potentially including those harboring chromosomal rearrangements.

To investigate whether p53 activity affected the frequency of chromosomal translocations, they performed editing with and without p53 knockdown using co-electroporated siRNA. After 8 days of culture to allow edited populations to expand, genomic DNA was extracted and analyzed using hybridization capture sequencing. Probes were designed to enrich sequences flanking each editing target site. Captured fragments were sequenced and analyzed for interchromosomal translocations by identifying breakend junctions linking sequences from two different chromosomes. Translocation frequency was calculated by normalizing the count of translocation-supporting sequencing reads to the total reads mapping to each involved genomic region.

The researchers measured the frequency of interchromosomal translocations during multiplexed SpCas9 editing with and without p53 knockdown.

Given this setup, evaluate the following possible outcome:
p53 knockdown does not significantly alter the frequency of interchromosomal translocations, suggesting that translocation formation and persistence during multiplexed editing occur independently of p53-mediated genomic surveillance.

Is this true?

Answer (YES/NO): NO